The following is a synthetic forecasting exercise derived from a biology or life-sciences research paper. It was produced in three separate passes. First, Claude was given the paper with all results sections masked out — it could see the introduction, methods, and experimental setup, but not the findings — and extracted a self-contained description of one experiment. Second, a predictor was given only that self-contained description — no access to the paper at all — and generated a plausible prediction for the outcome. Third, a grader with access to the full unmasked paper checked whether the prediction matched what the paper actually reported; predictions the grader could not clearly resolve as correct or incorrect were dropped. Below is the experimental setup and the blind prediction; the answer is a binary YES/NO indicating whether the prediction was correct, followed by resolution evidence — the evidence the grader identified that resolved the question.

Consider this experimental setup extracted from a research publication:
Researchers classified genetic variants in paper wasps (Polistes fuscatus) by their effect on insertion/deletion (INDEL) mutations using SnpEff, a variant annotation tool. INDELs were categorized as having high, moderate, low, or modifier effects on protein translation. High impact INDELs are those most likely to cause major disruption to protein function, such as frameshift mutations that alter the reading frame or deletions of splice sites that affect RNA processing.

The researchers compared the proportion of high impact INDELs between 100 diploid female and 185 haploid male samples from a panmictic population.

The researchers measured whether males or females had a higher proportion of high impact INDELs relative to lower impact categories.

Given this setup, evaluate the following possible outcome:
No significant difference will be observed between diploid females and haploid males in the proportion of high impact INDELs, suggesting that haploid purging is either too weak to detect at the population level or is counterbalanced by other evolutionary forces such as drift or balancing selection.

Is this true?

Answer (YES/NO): NO